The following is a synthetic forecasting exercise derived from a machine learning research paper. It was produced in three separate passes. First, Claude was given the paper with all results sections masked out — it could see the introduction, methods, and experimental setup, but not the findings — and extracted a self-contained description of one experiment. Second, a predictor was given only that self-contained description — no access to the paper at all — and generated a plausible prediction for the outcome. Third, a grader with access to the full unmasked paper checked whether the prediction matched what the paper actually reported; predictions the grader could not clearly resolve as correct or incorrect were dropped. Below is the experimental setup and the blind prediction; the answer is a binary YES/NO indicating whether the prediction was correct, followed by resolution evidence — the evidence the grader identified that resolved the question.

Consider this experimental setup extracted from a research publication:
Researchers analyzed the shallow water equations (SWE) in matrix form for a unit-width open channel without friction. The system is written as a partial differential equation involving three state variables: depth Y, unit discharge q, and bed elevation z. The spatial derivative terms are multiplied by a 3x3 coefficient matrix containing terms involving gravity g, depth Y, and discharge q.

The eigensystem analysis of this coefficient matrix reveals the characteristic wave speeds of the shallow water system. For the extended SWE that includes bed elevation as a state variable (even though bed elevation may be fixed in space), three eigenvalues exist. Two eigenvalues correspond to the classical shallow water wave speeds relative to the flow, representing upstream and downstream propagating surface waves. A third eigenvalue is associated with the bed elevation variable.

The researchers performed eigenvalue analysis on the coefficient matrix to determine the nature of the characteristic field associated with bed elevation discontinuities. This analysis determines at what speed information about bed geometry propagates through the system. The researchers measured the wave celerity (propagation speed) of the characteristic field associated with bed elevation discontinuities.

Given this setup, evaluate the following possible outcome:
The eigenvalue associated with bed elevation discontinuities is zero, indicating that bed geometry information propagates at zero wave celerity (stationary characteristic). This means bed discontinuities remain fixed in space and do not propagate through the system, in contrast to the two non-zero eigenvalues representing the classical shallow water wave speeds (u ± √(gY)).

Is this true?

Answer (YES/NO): YES